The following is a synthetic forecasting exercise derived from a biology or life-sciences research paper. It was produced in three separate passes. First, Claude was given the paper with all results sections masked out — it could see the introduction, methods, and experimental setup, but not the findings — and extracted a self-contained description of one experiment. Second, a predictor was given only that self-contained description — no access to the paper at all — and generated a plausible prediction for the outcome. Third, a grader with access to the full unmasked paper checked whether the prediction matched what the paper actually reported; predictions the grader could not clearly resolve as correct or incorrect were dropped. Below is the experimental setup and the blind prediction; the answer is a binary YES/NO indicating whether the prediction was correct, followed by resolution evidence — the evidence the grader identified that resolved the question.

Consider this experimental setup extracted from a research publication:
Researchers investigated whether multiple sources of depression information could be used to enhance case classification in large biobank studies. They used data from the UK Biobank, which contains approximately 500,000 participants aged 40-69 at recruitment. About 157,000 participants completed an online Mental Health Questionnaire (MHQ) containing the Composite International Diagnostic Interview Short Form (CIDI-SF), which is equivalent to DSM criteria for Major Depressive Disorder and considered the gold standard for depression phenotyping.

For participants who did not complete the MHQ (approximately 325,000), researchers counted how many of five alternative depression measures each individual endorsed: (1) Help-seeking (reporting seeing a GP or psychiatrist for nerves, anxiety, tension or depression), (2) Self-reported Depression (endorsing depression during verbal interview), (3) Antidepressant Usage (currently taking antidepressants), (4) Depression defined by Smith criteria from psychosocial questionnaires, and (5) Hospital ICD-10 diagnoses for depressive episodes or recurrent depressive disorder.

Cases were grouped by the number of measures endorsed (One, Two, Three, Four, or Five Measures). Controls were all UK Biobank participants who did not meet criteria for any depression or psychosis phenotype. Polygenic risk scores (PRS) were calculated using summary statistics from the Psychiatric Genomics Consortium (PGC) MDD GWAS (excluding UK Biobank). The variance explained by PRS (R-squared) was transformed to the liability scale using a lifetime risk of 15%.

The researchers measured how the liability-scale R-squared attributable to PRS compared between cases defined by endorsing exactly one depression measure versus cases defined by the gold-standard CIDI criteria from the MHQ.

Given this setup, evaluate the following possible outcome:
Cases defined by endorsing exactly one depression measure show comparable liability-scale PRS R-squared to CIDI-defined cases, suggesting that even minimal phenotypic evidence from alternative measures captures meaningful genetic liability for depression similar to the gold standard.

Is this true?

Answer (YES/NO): NO